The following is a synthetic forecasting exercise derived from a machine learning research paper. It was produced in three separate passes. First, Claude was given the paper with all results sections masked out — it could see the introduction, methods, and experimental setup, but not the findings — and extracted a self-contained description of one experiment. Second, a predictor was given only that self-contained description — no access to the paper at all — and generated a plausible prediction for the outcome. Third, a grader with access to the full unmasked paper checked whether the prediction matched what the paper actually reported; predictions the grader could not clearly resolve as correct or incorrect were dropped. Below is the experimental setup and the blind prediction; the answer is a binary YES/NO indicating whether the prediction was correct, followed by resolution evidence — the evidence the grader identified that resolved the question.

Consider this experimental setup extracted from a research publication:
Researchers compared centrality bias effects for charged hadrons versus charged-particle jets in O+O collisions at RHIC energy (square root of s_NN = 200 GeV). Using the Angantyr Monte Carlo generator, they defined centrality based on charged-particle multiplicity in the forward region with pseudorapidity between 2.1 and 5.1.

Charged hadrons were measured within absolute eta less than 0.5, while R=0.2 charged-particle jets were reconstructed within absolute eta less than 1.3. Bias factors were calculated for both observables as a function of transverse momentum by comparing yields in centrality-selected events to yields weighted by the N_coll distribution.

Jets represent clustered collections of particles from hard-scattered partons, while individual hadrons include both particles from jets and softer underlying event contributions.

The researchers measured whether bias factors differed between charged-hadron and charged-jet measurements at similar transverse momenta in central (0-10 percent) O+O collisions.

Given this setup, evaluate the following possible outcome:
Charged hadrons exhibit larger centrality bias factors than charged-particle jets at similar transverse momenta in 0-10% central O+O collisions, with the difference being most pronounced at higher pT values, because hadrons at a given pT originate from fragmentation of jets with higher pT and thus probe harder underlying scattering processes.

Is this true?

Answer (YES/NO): NO